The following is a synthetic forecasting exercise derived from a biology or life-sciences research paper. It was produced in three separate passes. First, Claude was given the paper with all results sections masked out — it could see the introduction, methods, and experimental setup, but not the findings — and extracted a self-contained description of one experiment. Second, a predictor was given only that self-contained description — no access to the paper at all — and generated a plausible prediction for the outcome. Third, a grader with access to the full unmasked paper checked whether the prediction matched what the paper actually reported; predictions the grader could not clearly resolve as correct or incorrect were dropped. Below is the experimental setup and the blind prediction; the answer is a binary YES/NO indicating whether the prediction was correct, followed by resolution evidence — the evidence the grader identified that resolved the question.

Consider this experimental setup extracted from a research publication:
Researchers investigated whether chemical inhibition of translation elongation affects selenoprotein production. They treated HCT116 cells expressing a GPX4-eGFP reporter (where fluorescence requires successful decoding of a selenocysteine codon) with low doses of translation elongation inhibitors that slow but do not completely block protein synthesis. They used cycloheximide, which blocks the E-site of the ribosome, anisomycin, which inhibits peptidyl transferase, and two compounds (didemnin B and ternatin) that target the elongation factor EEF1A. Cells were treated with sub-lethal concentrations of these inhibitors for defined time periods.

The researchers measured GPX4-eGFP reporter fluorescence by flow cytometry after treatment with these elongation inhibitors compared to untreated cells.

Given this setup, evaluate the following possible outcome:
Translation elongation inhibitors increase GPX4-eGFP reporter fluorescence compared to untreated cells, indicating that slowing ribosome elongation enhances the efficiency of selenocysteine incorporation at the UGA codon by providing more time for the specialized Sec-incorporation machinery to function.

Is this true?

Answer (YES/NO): NO